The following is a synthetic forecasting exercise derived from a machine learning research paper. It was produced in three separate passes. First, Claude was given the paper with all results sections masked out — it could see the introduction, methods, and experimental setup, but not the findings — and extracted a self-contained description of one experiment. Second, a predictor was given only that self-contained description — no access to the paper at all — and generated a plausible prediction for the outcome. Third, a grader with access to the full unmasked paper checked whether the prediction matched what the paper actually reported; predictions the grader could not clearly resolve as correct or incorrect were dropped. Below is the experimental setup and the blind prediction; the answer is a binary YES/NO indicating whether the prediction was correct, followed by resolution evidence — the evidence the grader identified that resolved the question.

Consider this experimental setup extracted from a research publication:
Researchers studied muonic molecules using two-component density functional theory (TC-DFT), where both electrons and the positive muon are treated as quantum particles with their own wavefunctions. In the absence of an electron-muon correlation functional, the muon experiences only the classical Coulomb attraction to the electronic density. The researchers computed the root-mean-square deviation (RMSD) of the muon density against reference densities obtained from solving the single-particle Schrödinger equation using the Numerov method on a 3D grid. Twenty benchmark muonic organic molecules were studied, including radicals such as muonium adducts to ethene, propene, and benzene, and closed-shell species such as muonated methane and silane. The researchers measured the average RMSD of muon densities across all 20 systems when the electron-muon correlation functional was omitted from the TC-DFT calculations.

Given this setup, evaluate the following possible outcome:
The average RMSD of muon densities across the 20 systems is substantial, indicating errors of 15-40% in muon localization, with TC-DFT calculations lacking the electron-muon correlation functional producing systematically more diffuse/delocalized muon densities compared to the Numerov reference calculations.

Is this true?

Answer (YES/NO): NO